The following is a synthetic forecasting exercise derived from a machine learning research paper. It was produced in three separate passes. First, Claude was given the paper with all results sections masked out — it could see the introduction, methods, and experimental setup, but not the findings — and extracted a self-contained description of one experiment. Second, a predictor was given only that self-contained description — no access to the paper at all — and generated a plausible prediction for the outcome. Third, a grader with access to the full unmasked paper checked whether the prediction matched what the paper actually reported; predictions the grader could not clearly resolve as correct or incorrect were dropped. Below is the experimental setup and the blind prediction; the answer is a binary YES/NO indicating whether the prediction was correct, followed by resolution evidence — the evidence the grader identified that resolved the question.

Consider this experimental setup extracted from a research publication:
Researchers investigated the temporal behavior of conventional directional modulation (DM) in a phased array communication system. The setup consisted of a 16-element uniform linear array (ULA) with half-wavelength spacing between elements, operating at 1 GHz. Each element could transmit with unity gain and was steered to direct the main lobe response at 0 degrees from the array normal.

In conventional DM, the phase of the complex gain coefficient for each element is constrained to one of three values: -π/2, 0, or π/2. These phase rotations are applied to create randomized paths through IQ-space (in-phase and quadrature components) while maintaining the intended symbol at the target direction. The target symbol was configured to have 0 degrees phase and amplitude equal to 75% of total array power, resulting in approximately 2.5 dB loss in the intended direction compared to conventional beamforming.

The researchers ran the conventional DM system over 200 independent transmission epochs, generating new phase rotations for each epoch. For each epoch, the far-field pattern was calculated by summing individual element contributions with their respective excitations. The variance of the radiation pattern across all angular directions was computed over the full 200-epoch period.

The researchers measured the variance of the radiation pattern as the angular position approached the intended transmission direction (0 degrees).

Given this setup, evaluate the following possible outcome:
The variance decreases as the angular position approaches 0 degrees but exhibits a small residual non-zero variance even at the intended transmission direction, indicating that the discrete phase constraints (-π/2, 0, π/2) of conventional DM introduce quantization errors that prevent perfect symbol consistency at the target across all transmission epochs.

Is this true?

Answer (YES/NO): NO